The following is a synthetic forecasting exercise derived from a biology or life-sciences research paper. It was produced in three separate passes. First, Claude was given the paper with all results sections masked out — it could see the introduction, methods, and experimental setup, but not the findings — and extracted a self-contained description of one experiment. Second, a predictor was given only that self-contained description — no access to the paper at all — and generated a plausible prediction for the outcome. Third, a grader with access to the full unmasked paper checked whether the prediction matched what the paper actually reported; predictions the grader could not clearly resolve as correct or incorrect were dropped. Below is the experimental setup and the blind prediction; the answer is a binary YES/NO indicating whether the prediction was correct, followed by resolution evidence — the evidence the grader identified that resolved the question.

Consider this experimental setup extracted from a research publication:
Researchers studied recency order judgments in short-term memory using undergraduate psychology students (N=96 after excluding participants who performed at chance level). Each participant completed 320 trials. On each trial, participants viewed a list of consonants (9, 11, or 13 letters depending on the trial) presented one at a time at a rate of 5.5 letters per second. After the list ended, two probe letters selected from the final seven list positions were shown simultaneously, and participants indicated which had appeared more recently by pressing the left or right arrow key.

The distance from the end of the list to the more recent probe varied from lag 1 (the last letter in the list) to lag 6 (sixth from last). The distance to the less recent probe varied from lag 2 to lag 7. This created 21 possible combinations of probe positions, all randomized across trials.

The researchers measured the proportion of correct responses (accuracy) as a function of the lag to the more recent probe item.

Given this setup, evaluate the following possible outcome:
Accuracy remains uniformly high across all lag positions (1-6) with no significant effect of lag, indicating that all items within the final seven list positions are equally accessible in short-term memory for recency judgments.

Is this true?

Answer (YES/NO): NO